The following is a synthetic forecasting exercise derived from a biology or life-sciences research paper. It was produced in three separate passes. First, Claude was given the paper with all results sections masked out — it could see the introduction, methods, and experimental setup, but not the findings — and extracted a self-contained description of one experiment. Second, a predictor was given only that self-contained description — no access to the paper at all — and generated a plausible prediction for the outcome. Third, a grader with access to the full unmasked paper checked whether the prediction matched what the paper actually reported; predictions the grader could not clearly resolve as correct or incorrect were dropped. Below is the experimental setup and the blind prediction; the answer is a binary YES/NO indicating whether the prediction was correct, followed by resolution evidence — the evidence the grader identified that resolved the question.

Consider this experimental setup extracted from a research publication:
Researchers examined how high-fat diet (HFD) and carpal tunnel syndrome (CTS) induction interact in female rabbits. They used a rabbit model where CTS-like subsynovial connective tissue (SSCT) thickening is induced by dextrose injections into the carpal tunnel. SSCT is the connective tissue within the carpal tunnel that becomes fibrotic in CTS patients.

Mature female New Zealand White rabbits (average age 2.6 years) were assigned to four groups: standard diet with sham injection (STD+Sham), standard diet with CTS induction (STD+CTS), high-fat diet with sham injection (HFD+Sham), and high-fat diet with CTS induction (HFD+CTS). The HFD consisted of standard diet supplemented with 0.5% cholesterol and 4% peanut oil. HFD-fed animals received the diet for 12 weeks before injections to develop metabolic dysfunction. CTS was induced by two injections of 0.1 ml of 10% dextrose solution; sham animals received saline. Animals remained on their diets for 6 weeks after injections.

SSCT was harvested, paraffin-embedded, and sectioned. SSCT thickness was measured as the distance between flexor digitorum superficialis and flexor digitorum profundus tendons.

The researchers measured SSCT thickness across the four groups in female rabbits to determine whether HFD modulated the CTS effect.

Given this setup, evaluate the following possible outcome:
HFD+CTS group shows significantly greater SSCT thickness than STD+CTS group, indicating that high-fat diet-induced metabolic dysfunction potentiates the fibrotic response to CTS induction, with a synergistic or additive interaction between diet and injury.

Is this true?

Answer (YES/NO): NO